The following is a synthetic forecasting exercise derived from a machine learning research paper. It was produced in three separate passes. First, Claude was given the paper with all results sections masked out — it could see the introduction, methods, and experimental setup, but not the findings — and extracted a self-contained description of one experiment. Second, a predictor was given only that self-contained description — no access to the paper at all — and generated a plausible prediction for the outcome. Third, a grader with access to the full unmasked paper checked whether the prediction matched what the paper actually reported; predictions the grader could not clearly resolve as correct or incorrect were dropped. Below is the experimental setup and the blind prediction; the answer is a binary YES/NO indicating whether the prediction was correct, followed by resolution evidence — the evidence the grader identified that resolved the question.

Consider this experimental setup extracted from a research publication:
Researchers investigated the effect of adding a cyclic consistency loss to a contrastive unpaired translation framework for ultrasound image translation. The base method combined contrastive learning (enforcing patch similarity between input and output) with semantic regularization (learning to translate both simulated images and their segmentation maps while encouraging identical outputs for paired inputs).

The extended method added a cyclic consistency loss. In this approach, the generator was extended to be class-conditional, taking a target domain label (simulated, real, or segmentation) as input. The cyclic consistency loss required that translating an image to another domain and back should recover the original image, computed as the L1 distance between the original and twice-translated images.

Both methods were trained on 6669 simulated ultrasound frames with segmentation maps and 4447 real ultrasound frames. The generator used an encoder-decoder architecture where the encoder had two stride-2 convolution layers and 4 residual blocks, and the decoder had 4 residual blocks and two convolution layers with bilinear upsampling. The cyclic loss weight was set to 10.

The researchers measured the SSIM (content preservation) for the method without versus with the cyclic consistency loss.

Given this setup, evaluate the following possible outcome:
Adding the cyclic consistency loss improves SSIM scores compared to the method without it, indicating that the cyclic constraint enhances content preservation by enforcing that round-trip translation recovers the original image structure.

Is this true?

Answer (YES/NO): NO